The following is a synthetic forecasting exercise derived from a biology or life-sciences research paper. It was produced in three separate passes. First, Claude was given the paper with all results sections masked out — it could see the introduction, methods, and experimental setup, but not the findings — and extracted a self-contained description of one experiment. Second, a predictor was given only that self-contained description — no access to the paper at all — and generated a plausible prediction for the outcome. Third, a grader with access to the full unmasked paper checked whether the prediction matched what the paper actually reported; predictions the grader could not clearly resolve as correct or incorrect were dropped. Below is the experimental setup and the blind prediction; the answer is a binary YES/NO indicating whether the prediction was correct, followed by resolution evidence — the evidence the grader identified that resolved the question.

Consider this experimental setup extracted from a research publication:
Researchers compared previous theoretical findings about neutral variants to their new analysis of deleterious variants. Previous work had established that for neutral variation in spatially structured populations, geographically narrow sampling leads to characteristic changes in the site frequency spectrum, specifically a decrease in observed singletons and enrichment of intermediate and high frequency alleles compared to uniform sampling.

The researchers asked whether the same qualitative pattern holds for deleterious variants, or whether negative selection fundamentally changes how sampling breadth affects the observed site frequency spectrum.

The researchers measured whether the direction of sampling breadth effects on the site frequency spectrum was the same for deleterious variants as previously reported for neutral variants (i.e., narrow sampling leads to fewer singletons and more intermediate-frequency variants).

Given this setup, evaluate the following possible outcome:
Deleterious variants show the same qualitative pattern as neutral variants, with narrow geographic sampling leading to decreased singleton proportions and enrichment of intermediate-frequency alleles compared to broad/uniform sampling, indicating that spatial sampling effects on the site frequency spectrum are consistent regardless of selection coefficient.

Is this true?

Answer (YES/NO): YES